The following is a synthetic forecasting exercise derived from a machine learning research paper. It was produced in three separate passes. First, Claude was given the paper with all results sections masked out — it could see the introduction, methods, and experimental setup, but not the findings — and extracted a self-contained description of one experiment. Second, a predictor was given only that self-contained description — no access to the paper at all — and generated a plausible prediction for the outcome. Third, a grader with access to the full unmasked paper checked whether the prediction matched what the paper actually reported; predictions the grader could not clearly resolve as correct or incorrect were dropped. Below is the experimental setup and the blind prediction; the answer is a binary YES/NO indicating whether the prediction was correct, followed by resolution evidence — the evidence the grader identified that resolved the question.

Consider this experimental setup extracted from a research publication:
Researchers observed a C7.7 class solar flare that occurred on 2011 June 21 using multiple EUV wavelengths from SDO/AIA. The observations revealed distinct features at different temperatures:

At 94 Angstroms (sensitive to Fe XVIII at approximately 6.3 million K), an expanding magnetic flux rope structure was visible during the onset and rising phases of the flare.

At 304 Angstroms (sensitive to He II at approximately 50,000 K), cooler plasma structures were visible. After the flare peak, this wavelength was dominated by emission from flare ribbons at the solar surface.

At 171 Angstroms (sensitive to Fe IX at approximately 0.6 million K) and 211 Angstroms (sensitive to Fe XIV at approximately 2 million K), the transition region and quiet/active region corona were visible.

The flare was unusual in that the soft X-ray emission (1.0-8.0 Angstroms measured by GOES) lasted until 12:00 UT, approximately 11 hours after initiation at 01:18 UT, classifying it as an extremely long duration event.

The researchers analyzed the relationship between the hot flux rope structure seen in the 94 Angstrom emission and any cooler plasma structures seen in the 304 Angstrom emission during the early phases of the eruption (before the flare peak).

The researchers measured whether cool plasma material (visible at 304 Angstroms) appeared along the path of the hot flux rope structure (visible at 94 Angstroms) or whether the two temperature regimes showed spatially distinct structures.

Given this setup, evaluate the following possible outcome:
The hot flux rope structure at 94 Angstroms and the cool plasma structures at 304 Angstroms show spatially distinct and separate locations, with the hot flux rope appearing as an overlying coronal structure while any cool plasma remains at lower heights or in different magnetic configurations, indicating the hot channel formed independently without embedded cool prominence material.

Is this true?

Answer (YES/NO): NO